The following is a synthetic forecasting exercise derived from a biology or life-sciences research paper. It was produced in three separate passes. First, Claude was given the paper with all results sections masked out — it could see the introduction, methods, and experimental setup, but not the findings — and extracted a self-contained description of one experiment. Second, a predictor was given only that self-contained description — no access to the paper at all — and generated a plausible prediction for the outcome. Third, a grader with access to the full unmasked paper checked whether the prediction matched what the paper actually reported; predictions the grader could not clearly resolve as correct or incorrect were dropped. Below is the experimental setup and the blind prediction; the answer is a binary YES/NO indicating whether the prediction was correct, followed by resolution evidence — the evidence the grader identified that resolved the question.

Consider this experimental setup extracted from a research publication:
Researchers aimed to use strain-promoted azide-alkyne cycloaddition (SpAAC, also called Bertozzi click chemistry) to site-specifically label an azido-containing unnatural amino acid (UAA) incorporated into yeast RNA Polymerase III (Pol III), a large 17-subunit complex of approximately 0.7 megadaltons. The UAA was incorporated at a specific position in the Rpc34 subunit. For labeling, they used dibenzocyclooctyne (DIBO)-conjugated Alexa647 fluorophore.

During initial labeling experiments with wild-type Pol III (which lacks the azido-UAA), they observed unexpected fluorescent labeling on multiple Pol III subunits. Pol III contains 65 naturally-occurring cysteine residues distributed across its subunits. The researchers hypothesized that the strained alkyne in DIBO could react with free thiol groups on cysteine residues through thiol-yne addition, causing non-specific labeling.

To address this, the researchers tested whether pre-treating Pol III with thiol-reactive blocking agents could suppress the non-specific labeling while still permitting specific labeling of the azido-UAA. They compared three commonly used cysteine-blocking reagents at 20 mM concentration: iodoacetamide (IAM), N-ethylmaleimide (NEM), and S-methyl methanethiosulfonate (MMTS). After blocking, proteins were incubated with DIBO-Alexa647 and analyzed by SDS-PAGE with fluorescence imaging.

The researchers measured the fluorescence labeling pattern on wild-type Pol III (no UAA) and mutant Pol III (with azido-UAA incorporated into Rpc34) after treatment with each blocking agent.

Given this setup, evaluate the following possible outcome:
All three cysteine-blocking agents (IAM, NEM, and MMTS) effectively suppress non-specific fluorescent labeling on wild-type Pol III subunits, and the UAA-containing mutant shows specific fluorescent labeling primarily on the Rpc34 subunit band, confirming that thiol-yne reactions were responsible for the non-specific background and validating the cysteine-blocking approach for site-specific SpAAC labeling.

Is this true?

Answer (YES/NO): NO